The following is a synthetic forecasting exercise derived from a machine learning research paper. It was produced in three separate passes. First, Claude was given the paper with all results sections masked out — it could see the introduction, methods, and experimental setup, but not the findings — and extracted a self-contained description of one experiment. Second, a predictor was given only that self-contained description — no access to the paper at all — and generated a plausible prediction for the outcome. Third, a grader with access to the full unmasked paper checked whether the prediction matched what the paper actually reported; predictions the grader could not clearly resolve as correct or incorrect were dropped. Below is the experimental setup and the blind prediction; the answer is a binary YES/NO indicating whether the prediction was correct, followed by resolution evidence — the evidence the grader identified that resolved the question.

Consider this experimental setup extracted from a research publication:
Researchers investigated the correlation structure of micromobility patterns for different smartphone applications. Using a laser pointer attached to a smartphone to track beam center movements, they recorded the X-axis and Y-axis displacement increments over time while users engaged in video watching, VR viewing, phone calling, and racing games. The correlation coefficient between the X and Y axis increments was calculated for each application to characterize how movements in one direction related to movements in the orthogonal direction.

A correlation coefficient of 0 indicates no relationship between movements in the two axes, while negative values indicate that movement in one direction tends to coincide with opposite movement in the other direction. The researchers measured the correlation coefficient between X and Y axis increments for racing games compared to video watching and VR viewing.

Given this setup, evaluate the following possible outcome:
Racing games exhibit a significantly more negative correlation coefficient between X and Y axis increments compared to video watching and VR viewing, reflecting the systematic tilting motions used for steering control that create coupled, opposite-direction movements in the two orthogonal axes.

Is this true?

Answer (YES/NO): YES